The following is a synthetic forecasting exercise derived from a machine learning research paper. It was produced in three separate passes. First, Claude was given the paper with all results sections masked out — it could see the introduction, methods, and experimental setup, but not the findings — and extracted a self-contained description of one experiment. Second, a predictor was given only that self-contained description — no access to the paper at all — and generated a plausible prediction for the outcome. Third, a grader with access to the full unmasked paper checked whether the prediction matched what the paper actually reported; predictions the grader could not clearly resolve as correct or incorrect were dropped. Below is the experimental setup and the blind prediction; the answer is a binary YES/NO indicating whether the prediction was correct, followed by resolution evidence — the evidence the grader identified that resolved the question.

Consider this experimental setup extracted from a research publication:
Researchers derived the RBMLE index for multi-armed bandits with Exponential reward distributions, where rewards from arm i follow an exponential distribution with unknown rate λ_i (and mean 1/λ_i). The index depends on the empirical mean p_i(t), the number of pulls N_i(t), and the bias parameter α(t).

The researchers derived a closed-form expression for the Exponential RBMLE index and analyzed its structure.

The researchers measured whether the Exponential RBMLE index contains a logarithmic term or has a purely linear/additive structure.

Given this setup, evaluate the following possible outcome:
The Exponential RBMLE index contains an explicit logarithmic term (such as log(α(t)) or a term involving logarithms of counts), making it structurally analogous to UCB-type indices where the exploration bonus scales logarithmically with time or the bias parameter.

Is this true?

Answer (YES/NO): NO